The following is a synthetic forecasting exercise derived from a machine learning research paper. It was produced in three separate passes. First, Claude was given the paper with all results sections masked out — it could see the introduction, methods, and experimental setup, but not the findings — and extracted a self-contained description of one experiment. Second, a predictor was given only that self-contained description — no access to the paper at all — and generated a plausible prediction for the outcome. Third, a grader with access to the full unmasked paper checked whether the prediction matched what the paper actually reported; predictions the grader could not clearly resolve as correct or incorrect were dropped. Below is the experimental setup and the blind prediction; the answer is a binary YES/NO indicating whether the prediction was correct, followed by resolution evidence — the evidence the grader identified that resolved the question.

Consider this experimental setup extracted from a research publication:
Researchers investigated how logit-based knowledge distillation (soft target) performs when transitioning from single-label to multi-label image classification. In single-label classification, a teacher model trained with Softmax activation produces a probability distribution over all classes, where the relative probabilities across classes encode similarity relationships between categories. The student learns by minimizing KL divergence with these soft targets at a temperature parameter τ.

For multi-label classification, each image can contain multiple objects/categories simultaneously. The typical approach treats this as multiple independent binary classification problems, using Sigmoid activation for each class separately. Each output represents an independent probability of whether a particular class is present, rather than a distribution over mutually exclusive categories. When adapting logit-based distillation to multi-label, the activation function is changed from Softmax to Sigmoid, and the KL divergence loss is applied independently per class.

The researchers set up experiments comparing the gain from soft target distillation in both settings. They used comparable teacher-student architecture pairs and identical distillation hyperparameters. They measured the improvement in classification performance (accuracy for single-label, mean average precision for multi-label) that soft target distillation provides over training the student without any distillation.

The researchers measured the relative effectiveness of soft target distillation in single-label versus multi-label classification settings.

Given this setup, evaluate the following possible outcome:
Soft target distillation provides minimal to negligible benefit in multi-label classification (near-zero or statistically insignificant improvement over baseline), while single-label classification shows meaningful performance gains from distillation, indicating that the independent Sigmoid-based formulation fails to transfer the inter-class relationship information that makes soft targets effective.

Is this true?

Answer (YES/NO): NO